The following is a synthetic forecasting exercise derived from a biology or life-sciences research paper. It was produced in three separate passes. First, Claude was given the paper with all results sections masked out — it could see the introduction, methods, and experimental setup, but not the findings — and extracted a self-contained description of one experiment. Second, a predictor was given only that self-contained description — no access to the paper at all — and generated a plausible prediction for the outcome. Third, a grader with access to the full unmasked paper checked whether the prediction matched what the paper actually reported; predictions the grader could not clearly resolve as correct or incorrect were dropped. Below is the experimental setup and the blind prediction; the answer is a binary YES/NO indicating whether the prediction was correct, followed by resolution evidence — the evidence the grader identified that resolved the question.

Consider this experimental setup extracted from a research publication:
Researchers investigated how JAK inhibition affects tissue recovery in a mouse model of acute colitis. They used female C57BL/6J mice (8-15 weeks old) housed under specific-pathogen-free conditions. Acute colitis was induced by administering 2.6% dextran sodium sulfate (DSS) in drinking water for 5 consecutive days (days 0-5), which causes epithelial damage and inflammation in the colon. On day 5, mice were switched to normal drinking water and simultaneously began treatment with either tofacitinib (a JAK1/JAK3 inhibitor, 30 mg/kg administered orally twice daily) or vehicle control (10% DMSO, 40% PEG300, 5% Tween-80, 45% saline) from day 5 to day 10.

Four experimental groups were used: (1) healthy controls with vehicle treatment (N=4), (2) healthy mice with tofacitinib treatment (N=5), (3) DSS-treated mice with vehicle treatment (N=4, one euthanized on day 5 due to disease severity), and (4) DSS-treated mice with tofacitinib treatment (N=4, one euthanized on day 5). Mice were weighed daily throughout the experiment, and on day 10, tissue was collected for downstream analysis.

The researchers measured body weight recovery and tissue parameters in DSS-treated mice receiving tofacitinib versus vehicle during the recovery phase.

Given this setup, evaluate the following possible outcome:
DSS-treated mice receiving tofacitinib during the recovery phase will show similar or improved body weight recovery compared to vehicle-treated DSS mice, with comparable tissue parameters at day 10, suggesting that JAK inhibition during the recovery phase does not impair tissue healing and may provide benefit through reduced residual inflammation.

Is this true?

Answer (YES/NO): NO